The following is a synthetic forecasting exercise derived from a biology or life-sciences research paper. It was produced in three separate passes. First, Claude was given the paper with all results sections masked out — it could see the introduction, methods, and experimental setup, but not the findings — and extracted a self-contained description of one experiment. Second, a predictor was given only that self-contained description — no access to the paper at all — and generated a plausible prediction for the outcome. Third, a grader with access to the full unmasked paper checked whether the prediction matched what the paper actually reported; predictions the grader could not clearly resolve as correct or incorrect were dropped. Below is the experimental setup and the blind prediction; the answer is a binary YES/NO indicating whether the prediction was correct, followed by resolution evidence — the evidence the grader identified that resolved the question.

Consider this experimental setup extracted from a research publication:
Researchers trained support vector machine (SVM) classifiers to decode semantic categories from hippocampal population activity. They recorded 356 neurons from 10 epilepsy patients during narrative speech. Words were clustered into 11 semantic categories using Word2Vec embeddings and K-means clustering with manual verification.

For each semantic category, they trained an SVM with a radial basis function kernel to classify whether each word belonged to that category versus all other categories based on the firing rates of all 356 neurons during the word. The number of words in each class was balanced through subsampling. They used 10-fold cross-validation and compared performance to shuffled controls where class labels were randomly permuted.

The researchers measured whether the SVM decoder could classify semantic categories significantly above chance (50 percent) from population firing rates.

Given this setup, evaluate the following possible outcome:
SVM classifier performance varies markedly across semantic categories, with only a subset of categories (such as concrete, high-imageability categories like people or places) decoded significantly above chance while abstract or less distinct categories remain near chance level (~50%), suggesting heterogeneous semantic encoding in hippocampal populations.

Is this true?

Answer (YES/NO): NO